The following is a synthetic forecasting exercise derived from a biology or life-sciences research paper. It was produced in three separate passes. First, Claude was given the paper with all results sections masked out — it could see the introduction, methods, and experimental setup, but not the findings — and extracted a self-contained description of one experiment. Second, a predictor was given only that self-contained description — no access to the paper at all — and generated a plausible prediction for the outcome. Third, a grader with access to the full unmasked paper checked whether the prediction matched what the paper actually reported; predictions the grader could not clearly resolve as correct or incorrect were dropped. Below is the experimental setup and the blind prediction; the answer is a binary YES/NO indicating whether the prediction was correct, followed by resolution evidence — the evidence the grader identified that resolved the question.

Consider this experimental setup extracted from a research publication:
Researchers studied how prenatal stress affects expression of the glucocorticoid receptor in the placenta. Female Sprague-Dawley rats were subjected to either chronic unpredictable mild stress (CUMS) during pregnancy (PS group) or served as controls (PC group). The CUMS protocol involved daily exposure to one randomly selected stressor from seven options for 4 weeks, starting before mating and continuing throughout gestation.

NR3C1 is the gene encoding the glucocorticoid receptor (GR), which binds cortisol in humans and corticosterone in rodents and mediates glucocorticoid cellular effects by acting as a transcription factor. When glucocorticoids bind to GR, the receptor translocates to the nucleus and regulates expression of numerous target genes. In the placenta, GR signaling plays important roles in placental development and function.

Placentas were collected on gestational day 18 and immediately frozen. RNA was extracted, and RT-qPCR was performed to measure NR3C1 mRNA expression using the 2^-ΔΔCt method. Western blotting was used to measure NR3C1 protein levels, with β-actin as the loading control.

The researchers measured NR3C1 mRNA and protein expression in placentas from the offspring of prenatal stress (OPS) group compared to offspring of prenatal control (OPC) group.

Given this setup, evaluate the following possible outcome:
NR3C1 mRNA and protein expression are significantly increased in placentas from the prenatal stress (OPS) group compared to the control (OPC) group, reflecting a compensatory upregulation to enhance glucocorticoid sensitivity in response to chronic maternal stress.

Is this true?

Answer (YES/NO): NO